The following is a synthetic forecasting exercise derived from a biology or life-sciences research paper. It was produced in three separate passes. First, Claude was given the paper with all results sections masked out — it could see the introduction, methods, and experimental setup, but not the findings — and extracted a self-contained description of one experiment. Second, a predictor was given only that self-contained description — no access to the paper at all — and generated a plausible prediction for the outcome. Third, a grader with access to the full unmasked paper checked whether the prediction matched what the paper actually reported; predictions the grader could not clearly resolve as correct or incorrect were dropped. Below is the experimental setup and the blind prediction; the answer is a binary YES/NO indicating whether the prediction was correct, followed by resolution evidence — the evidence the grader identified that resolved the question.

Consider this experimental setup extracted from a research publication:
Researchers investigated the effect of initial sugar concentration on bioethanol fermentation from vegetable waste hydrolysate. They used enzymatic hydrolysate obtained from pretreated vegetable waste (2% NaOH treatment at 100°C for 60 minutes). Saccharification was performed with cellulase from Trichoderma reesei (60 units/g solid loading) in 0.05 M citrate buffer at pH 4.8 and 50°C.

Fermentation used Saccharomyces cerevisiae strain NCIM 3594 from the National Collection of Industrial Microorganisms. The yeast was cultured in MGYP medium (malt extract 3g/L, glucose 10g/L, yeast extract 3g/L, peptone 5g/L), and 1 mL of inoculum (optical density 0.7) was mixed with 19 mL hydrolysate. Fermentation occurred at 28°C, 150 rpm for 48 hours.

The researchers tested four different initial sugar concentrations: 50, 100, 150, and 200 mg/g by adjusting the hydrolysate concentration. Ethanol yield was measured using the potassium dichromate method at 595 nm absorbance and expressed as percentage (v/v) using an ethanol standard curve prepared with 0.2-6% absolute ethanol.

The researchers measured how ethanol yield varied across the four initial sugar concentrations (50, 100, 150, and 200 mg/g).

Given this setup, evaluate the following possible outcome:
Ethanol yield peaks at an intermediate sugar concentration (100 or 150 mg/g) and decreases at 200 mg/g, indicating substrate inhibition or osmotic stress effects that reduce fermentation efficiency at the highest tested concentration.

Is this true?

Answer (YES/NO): NO